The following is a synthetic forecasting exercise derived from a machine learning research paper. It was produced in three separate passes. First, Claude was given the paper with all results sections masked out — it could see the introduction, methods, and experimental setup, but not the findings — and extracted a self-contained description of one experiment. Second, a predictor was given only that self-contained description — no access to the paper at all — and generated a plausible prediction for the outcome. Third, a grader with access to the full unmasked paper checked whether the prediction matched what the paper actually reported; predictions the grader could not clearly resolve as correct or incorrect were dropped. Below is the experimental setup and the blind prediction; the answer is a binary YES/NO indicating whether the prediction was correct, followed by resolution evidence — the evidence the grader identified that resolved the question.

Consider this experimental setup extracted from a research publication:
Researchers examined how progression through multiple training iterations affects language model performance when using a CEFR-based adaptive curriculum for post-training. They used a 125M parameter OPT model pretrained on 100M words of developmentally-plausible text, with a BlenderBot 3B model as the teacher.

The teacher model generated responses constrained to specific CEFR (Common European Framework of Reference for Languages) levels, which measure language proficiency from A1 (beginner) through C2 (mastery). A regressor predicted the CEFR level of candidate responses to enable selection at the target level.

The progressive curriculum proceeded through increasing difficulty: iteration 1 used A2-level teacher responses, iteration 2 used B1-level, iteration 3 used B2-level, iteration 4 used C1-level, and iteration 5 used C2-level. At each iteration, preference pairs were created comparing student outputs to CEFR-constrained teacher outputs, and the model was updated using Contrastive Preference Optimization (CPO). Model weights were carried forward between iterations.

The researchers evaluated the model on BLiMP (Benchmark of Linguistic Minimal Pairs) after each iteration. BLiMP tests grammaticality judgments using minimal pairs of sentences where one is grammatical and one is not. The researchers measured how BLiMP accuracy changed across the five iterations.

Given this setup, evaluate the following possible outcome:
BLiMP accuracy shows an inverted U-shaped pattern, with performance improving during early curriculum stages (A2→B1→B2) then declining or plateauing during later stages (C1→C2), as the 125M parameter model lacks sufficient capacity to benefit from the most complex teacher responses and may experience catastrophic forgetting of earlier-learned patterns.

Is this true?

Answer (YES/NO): NO